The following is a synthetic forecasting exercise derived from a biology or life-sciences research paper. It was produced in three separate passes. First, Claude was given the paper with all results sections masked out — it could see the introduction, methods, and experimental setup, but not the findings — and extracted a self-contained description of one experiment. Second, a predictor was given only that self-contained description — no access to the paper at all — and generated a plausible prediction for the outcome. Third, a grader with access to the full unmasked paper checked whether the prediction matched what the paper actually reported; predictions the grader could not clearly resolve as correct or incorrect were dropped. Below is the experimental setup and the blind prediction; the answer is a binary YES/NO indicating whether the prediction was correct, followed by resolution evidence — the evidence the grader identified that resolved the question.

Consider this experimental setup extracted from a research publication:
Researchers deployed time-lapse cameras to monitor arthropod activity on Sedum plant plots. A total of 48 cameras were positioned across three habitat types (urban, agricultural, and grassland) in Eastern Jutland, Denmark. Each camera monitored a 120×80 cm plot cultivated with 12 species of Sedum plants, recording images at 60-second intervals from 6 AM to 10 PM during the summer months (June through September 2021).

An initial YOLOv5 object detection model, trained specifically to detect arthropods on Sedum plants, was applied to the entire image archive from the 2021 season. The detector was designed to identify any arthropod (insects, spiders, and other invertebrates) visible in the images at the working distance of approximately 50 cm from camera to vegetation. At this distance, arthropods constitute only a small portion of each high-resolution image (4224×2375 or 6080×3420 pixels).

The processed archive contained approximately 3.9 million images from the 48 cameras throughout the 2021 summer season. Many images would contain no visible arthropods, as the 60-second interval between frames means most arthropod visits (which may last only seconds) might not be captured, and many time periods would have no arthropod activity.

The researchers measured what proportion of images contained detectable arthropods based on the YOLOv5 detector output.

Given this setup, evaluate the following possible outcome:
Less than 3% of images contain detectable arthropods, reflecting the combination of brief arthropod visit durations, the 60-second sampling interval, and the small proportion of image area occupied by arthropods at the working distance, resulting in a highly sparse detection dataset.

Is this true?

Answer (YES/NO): YES